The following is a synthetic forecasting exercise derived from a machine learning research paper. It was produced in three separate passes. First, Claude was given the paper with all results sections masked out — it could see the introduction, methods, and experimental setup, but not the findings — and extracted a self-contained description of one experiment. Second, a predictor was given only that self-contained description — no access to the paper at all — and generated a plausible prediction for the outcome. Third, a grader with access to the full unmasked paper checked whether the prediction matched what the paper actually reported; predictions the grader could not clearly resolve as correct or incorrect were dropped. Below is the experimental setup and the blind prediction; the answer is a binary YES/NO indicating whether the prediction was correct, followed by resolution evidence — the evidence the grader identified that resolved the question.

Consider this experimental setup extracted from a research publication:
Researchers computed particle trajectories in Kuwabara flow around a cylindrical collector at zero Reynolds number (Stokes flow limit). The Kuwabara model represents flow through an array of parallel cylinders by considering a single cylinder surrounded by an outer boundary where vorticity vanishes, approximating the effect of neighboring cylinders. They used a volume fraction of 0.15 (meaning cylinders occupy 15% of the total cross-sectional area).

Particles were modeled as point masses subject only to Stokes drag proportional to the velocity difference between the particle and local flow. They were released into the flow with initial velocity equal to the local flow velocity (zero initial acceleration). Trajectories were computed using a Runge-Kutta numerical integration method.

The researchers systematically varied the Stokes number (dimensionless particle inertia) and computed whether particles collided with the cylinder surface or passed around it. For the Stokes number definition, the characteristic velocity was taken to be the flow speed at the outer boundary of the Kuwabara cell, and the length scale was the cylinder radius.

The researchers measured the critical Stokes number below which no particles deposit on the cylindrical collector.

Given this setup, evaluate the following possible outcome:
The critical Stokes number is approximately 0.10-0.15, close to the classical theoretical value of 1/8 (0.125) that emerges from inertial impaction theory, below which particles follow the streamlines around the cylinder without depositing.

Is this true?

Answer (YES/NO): NO